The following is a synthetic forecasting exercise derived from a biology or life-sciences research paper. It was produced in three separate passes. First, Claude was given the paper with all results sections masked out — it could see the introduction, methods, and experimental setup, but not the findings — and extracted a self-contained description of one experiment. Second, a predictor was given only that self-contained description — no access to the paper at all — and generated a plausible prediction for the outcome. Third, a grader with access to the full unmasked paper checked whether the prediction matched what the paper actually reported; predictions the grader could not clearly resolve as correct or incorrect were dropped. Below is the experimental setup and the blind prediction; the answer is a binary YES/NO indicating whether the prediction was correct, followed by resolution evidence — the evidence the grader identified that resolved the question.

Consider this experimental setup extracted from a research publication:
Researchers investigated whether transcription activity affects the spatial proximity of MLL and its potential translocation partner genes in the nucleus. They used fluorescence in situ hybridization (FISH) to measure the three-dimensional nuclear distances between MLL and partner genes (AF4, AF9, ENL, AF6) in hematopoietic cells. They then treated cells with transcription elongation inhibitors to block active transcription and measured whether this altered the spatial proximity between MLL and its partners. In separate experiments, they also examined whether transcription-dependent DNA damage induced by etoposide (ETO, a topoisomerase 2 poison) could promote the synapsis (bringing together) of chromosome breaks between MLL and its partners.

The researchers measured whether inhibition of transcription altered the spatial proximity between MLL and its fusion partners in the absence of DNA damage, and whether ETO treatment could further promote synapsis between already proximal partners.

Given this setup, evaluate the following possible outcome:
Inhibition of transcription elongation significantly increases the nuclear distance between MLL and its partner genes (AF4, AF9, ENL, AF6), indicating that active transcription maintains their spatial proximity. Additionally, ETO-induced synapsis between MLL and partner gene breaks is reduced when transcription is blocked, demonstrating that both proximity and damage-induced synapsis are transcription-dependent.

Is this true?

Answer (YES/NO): NO